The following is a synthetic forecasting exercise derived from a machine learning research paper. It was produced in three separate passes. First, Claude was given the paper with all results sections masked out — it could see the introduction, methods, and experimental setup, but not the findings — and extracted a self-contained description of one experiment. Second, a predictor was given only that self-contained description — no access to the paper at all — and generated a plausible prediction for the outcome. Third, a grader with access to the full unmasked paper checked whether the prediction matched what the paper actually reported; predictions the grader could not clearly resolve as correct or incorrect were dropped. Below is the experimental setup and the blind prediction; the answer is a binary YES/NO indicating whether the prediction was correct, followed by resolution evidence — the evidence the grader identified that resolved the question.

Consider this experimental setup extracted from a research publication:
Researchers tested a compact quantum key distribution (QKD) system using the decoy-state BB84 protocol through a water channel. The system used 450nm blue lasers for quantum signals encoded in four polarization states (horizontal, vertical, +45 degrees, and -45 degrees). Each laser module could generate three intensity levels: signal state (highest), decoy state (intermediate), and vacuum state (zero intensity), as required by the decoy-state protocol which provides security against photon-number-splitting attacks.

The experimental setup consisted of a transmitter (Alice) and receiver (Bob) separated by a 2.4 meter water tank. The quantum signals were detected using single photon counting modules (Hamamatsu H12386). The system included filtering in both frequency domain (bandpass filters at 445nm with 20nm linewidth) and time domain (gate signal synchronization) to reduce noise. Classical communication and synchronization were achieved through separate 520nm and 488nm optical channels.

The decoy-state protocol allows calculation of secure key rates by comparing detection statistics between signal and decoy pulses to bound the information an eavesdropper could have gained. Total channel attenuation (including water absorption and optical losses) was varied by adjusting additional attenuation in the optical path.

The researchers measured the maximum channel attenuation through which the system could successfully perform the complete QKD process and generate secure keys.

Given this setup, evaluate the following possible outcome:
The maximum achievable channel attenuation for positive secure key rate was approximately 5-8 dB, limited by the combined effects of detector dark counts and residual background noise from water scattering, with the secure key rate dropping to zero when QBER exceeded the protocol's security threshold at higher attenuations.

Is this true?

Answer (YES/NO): NO